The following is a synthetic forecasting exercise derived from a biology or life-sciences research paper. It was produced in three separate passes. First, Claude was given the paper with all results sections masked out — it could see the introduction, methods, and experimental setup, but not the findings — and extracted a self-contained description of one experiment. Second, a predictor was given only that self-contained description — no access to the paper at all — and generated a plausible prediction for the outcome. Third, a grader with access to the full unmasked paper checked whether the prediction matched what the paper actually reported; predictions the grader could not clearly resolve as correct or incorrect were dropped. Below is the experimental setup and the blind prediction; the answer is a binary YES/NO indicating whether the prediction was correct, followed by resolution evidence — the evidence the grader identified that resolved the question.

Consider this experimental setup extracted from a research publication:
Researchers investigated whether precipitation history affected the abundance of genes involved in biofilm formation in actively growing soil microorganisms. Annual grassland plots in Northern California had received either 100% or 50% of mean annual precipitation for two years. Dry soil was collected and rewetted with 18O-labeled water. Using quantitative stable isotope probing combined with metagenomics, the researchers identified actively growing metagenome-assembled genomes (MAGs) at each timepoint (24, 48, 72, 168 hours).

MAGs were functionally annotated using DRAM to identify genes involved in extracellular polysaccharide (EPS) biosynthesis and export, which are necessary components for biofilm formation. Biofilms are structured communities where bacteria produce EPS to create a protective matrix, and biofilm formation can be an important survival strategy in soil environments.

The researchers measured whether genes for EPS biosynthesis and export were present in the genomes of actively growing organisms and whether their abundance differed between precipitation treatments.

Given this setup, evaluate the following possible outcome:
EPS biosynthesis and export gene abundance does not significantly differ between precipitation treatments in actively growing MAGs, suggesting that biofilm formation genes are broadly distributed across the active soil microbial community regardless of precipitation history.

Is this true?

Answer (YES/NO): YES